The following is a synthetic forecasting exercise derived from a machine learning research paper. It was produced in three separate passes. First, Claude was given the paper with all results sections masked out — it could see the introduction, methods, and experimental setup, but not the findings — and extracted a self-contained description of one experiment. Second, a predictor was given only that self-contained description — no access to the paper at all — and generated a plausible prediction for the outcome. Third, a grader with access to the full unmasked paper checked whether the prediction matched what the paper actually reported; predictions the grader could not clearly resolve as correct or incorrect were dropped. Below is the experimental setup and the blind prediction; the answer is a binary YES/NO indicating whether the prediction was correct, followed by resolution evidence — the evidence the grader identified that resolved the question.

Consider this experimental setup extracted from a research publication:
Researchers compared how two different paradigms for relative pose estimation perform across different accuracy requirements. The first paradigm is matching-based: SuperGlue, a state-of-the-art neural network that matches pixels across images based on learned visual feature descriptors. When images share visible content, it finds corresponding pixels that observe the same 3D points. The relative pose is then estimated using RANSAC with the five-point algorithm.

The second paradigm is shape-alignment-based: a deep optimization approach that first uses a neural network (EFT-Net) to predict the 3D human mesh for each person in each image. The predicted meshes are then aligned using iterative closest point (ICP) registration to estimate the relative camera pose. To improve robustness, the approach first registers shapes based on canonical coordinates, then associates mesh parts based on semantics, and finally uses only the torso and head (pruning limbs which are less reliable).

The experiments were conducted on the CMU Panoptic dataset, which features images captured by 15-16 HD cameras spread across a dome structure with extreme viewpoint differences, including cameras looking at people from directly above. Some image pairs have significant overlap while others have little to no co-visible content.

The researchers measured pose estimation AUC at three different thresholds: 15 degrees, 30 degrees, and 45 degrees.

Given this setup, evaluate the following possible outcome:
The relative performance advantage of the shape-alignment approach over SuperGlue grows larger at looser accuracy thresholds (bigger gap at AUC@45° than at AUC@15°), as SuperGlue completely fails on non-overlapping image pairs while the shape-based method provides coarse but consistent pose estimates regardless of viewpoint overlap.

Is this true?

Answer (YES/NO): NO